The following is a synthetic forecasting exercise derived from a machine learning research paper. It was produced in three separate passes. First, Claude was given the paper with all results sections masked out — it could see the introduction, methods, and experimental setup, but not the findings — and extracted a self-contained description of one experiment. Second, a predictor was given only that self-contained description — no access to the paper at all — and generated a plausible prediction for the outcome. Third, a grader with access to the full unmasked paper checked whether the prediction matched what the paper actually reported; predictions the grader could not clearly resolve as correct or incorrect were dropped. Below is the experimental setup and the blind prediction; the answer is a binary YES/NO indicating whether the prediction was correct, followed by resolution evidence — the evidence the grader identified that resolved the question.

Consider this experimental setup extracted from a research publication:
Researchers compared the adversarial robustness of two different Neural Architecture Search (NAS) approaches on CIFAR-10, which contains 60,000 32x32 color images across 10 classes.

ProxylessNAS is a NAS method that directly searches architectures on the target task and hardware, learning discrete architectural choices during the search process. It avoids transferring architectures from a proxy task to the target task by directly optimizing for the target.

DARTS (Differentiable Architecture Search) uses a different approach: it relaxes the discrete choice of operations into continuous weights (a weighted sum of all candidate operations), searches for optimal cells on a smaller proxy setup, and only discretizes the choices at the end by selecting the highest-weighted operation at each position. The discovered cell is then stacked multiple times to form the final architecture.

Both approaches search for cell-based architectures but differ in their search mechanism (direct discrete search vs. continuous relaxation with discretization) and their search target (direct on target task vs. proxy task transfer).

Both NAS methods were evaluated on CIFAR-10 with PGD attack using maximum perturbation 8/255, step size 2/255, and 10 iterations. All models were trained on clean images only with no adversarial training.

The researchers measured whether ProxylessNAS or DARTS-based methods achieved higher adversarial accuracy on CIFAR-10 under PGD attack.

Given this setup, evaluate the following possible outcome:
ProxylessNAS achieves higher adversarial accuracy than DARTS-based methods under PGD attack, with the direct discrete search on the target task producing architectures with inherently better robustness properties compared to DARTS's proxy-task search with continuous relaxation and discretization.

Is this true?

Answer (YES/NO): NO